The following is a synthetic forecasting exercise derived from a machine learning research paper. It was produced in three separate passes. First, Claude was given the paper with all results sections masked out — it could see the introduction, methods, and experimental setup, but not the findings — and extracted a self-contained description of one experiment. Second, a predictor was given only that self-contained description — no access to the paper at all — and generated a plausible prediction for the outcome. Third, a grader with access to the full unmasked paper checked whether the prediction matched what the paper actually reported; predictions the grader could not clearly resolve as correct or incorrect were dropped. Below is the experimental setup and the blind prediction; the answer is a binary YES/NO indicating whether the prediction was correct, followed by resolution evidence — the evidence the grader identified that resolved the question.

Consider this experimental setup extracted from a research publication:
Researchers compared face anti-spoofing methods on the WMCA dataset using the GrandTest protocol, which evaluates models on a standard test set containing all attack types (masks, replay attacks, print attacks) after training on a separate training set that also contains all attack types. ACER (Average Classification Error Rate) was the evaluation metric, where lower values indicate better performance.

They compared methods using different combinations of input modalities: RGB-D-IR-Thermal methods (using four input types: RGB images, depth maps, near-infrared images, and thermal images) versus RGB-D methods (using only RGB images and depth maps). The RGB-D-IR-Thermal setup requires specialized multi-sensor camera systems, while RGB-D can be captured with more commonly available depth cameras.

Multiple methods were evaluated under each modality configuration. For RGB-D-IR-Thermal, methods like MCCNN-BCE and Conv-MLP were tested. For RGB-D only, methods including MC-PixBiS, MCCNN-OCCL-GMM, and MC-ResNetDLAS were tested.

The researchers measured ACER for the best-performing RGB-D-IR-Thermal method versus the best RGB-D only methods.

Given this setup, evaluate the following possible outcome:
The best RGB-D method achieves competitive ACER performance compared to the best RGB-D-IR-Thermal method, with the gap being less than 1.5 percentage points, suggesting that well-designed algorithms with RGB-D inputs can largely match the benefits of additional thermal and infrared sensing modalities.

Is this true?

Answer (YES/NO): YES